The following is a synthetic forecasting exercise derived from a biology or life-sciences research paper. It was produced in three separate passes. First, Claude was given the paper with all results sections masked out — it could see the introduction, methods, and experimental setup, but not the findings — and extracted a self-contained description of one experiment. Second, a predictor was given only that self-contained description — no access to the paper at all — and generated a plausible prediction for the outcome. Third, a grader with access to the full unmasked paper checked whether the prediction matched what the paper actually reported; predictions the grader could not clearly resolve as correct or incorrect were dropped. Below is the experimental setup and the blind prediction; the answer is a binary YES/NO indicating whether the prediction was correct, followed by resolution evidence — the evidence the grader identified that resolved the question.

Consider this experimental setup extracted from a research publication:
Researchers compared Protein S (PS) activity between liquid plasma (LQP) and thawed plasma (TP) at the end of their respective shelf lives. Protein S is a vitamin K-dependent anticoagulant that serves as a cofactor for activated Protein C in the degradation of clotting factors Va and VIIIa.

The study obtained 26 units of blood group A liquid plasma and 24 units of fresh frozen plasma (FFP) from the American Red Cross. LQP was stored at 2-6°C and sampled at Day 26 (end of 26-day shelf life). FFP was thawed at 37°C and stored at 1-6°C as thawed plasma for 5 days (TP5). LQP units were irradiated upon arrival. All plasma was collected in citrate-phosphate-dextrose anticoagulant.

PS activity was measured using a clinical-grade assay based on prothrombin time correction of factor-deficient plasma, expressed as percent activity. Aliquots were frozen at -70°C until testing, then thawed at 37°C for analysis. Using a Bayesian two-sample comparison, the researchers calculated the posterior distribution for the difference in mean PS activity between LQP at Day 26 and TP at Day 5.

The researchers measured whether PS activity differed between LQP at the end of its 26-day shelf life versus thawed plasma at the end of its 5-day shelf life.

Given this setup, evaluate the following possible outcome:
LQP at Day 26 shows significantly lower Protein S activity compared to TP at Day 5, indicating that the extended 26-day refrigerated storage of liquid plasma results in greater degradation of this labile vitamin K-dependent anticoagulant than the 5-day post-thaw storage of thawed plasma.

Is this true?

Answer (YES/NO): YES